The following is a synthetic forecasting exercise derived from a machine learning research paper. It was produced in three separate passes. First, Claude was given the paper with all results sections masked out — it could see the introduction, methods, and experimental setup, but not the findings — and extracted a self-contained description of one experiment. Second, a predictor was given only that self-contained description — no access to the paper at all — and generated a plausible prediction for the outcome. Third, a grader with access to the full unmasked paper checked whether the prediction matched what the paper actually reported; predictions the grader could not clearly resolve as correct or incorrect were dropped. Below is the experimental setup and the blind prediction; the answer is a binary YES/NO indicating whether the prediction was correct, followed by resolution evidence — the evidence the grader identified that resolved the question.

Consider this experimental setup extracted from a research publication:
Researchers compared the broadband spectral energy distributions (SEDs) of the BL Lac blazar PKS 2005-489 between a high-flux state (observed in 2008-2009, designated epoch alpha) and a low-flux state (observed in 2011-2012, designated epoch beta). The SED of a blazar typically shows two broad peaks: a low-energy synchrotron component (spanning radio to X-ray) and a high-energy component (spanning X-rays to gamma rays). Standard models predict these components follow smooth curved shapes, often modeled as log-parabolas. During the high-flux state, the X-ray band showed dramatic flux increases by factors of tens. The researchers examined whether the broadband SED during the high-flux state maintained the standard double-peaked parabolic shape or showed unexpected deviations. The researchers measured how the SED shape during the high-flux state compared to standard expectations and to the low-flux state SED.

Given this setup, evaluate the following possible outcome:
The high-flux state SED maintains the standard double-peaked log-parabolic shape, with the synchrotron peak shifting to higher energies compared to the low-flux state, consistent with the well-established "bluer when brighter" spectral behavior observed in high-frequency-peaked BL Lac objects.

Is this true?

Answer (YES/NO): NO